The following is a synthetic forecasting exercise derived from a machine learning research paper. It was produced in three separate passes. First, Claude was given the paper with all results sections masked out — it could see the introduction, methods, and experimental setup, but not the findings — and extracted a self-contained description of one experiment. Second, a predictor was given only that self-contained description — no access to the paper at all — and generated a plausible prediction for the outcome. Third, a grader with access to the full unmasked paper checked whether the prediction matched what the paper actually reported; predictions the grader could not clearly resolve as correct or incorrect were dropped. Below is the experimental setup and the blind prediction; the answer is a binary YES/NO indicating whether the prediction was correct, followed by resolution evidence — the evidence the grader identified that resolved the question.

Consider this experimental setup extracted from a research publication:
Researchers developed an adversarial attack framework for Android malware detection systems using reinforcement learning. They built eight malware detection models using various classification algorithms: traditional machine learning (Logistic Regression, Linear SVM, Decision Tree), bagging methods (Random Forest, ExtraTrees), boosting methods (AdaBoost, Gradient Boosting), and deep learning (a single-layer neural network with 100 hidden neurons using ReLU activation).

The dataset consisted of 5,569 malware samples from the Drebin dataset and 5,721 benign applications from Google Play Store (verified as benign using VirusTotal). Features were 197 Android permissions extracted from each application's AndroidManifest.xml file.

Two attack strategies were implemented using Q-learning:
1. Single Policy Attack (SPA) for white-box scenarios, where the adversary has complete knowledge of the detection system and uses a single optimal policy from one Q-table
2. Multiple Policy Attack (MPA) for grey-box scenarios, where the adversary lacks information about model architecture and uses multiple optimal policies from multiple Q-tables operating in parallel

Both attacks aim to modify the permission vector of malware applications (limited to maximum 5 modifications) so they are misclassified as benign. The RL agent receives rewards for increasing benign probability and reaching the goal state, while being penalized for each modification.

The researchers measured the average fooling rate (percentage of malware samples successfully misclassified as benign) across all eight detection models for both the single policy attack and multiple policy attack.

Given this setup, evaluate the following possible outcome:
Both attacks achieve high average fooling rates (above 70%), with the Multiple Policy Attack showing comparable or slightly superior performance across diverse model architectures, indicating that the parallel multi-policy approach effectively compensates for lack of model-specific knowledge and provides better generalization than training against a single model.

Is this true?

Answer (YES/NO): NO